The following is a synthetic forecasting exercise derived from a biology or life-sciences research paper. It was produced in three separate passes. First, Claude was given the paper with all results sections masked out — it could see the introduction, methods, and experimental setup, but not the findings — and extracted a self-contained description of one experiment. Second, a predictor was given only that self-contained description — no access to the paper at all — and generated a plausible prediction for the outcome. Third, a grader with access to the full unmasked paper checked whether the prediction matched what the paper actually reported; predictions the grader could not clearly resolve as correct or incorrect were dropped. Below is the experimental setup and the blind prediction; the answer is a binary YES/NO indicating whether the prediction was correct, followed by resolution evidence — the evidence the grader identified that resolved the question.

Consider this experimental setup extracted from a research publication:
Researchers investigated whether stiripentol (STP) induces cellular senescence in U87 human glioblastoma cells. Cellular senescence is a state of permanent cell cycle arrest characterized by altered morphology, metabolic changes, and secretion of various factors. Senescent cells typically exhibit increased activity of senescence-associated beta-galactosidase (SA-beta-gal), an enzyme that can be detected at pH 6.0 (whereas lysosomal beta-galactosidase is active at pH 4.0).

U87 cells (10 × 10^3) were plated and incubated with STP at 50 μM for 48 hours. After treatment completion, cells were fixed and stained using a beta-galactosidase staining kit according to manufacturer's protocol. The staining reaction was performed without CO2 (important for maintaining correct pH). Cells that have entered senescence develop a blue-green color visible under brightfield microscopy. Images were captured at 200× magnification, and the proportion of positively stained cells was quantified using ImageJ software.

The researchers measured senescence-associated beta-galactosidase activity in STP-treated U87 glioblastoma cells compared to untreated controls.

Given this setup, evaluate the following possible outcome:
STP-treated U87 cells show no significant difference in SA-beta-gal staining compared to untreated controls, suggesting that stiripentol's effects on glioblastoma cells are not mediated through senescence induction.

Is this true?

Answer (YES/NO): NO